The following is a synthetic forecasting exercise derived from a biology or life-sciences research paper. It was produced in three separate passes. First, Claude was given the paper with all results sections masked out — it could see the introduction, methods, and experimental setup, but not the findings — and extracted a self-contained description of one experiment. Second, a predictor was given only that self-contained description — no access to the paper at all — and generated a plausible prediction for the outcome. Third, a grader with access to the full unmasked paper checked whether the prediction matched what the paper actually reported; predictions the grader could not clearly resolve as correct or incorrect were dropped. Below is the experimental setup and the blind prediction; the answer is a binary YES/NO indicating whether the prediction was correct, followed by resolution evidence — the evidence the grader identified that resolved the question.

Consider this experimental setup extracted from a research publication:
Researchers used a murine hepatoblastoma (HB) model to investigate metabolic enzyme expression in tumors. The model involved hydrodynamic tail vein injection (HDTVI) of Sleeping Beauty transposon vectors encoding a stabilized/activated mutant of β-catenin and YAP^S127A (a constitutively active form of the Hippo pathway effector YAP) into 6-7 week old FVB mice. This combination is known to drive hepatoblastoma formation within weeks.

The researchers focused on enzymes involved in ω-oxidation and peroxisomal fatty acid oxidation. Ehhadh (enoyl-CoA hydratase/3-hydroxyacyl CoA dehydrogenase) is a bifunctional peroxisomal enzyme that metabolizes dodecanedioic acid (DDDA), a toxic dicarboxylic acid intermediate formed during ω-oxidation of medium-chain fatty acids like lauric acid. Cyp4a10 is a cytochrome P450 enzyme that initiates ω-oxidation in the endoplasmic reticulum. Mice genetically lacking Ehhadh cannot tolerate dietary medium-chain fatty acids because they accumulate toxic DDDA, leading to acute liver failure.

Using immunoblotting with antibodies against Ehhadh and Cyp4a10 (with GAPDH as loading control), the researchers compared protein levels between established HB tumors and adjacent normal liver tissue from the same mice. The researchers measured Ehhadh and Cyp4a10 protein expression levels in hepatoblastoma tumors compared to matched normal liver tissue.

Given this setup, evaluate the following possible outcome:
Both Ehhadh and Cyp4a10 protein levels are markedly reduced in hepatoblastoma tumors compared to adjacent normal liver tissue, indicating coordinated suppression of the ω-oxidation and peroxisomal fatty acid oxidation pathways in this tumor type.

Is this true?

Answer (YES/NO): YES